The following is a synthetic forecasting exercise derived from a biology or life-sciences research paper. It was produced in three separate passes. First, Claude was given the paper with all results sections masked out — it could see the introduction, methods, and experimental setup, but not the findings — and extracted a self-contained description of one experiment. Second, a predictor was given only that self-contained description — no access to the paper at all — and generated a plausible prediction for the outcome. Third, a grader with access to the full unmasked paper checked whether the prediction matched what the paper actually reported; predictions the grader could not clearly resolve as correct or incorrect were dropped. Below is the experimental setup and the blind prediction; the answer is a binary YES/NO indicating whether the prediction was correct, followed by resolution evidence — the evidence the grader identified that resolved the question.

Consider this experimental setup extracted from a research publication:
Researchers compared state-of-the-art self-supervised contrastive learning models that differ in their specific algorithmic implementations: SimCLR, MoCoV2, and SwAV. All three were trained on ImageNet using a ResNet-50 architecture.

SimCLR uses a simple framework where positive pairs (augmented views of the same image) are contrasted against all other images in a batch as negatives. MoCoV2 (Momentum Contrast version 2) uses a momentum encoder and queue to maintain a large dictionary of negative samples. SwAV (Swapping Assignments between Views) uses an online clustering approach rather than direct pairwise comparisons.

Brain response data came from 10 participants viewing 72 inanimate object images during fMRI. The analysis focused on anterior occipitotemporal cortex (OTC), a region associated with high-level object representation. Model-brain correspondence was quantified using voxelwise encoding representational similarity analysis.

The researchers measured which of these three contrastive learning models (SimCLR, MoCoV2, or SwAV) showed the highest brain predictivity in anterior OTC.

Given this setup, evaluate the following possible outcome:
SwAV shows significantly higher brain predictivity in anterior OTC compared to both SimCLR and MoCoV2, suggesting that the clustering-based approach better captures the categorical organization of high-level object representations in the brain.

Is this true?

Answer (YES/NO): NO